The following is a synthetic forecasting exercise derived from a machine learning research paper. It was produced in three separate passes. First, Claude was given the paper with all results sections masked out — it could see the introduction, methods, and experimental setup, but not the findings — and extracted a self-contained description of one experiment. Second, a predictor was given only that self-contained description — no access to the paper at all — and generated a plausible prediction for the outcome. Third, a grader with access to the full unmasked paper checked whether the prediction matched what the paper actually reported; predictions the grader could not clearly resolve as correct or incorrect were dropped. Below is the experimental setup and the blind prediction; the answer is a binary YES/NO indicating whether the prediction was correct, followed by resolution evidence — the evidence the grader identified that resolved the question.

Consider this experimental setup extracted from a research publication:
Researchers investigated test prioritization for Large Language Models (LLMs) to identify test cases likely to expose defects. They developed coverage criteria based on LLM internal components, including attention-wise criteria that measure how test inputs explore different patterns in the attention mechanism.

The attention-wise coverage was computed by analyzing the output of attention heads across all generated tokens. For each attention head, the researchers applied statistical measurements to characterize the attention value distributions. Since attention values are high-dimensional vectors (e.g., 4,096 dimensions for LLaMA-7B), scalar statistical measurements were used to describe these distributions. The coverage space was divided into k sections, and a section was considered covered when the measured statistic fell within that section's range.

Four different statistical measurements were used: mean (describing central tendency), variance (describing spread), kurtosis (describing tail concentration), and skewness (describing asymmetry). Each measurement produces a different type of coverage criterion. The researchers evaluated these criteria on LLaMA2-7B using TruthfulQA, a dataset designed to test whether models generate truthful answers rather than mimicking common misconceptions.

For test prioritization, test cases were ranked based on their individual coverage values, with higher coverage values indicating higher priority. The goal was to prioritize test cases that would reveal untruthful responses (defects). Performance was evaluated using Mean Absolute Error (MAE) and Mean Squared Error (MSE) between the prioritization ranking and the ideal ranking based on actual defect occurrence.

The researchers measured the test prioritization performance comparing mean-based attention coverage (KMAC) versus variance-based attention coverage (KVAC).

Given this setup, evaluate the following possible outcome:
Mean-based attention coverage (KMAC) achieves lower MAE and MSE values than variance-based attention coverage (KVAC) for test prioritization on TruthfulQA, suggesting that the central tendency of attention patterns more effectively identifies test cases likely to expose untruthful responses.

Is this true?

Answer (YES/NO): NO